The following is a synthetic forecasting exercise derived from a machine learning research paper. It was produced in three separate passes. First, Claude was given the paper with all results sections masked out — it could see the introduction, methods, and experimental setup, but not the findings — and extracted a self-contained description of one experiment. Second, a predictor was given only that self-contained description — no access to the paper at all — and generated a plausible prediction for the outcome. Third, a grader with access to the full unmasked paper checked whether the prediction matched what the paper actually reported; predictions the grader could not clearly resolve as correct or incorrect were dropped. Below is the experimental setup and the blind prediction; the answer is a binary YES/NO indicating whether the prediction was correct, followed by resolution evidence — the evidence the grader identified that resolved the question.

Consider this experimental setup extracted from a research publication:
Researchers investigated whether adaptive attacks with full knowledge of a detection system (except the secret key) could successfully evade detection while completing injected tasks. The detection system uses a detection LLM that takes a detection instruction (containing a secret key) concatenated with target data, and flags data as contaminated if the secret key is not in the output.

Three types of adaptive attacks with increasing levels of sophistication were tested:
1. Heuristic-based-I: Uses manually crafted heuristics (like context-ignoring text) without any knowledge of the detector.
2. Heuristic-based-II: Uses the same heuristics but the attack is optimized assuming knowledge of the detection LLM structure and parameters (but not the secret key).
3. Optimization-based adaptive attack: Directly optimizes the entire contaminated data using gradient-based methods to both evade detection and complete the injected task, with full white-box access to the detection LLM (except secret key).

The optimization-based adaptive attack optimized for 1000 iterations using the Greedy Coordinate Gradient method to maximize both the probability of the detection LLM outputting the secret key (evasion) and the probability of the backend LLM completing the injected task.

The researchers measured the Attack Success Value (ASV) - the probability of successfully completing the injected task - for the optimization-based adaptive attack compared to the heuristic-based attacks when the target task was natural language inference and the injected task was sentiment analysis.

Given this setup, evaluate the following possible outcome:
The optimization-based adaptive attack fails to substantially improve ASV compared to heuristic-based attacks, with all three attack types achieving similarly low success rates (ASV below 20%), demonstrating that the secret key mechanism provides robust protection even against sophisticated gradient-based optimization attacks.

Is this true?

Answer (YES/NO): NO